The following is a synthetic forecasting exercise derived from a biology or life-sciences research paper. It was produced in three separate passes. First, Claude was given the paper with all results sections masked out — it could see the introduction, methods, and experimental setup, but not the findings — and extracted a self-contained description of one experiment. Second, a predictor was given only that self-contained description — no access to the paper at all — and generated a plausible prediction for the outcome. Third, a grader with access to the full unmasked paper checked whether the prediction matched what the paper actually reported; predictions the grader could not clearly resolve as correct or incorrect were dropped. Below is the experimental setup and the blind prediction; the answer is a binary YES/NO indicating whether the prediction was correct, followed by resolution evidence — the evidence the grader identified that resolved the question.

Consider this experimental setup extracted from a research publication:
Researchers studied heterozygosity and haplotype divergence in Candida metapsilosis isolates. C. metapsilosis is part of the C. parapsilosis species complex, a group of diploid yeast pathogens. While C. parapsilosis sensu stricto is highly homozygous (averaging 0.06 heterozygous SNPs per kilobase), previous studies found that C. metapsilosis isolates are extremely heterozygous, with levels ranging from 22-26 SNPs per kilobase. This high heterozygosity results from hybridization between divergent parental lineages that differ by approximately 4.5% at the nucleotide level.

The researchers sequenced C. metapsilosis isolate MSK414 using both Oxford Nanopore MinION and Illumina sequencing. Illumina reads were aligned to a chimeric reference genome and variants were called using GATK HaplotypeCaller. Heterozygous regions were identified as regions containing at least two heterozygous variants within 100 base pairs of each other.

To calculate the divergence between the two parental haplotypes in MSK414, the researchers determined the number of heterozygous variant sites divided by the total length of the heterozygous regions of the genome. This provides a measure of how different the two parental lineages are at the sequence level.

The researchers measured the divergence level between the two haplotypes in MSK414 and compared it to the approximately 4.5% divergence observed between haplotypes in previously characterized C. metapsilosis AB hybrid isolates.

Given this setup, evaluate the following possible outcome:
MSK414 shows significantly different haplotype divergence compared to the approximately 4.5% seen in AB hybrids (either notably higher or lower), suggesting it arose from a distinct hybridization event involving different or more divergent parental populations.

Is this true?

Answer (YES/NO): NO